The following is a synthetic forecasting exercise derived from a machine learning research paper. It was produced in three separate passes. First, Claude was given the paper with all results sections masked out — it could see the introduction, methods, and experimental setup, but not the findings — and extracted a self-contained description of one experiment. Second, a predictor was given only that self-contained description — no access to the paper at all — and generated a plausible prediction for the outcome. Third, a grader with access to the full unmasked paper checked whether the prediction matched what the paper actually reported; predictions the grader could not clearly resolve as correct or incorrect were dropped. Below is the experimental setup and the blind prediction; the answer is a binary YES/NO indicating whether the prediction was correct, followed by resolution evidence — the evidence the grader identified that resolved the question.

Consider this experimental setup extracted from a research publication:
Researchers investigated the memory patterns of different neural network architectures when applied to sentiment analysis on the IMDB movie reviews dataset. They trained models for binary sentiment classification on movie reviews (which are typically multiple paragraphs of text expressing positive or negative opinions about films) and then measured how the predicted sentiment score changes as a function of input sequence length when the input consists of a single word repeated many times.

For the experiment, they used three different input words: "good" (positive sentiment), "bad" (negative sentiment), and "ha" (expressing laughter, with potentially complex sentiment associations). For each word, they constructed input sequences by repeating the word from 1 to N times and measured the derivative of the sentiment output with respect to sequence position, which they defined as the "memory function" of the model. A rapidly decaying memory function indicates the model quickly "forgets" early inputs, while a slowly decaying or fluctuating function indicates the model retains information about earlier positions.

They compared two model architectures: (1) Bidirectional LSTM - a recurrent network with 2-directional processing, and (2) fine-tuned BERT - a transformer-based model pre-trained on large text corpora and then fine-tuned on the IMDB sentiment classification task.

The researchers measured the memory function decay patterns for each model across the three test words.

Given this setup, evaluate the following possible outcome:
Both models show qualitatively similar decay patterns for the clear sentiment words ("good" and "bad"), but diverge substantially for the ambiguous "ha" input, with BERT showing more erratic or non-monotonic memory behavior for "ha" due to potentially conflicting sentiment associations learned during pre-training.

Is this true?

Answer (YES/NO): NO